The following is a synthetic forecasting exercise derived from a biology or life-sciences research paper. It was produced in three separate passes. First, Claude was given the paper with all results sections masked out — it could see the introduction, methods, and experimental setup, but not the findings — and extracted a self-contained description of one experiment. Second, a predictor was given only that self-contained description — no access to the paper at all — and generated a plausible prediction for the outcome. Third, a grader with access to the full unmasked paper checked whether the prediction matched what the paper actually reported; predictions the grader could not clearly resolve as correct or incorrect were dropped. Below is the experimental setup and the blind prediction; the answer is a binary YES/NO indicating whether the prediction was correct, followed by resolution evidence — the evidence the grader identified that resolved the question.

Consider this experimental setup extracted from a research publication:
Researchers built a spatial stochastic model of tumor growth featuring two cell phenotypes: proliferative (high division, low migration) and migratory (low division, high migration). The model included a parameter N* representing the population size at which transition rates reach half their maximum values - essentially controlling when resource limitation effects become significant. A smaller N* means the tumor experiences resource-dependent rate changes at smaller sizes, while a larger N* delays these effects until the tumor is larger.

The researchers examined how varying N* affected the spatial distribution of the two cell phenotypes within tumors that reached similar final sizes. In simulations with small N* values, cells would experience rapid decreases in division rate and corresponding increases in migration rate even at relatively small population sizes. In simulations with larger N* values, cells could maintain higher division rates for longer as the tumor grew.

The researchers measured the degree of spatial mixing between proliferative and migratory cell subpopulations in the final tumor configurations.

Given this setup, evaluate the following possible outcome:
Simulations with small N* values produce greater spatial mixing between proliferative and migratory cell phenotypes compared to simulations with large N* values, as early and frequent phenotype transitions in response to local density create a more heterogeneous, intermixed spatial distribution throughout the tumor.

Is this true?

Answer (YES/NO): NO